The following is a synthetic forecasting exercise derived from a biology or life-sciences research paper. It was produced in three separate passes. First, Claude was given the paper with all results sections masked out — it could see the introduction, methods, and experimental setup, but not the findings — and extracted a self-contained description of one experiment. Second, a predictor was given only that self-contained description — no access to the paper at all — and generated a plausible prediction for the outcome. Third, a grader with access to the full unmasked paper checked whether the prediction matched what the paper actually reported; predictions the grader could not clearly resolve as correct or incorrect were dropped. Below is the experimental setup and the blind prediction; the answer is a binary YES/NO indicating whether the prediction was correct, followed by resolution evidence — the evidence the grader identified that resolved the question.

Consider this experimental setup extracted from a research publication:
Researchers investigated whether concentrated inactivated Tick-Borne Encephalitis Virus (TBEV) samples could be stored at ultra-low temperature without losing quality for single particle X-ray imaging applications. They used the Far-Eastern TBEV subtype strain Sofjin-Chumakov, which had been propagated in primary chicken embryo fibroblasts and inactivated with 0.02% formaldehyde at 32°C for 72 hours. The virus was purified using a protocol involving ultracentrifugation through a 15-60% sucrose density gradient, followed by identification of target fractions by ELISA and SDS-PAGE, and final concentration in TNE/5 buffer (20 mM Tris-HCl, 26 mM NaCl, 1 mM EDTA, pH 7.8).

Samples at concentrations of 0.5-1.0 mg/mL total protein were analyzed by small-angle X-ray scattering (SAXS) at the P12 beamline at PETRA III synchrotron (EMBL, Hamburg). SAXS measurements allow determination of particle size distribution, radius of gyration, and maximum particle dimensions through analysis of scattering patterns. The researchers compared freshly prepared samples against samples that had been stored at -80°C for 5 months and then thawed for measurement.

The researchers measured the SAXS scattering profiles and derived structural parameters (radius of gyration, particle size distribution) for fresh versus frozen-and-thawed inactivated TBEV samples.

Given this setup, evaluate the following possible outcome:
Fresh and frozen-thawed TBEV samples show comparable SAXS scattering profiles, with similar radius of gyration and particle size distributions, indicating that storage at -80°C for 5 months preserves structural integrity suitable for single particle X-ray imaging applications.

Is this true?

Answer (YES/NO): NO